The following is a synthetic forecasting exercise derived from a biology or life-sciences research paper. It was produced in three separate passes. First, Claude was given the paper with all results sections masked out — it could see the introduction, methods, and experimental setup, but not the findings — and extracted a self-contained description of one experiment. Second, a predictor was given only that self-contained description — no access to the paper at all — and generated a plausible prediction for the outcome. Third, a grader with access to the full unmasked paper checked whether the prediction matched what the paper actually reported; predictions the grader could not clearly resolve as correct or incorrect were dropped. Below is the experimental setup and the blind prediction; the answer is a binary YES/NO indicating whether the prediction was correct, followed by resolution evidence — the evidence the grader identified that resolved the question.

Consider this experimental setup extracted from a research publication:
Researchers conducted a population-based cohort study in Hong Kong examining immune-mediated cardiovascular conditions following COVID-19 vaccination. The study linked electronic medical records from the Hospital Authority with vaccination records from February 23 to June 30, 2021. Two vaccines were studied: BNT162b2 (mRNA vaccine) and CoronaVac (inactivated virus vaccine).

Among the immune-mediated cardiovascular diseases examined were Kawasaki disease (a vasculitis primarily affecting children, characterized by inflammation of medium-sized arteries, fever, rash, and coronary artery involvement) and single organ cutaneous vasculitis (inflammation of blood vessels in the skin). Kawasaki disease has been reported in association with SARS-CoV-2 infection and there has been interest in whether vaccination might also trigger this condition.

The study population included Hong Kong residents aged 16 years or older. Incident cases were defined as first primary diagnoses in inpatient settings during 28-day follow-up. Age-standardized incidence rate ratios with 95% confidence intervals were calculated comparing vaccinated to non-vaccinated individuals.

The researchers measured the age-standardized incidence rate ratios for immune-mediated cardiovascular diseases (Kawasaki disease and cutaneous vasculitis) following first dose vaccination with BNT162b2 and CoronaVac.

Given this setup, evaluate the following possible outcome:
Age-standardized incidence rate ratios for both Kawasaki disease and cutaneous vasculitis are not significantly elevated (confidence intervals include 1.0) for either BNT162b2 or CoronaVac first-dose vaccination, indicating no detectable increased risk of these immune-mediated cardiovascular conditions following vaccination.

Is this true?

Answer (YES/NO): YES